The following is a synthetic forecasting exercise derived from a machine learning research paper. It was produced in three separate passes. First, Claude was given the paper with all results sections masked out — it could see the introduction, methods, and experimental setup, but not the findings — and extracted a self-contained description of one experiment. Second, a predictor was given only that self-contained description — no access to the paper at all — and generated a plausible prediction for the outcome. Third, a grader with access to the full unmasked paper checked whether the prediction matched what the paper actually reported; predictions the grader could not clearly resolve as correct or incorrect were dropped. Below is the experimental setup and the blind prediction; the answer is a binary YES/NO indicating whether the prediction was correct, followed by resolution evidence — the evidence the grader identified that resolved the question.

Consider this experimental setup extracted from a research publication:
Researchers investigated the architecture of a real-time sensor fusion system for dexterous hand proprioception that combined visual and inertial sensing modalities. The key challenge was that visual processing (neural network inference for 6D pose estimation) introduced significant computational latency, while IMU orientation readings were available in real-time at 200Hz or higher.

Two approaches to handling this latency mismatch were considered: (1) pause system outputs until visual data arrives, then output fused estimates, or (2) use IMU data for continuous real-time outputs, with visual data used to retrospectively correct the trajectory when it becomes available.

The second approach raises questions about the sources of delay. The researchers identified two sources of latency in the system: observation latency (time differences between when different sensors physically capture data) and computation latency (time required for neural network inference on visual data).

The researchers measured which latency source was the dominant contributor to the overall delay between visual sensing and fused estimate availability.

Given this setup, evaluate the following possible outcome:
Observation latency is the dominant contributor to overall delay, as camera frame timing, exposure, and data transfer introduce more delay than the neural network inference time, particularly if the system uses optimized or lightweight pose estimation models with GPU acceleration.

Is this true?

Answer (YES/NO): NO